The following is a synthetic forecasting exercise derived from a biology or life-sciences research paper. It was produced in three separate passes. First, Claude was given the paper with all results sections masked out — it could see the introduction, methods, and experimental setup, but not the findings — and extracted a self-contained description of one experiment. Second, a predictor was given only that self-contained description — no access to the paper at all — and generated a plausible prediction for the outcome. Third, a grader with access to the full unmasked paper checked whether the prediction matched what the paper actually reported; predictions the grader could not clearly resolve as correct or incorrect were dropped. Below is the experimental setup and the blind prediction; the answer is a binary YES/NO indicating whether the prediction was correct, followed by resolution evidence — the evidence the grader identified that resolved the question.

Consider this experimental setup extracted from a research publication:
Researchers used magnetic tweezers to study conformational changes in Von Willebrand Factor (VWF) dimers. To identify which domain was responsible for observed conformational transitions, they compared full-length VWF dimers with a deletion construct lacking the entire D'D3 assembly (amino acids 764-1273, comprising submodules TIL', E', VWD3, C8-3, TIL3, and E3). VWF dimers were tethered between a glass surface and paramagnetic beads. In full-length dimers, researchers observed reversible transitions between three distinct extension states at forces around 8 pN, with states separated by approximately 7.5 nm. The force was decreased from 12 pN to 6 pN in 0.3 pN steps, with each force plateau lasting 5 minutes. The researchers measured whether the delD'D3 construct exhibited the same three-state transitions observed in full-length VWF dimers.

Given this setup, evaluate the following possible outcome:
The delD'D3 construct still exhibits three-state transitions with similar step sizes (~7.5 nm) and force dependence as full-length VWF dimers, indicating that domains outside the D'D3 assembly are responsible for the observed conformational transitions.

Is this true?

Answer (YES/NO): NO